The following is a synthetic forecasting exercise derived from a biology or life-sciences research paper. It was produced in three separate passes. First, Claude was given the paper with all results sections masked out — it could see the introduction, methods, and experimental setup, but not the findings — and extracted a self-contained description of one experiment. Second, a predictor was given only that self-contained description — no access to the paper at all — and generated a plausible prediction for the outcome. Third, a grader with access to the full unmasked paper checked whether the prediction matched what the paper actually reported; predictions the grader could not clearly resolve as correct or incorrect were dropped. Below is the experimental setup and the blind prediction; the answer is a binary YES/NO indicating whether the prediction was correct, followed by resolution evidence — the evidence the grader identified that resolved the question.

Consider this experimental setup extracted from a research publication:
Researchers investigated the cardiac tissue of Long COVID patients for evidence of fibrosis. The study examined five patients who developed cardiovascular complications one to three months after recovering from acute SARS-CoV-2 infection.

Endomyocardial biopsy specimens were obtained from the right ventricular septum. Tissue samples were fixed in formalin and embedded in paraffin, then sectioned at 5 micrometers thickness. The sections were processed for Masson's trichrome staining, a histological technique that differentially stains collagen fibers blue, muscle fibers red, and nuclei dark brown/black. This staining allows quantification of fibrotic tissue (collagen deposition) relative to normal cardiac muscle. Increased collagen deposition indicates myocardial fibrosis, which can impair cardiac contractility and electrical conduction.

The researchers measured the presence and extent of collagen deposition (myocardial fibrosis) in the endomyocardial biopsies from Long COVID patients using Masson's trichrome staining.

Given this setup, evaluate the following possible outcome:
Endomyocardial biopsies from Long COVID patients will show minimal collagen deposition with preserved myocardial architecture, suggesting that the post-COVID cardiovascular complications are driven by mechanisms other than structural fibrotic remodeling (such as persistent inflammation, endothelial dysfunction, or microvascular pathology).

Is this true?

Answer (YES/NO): NO